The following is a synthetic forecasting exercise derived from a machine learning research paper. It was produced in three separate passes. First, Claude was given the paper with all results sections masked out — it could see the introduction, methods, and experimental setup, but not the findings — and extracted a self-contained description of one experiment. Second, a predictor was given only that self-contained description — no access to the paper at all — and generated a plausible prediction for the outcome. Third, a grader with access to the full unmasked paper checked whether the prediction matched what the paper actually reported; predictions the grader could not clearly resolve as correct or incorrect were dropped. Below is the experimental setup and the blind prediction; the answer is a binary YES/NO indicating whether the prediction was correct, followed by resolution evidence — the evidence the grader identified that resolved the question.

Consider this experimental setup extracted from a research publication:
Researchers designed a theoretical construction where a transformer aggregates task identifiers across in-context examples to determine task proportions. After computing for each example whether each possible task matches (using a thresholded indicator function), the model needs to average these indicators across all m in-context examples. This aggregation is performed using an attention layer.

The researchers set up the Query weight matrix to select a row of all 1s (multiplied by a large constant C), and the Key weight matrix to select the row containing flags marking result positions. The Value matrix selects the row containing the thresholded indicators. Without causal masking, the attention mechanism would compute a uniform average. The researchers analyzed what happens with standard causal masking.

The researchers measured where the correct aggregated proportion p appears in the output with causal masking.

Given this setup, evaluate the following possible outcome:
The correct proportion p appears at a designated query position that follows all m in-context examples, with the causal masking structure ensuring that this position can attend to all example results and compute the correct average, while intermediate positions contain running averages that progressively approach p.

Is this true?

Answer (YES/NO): YES